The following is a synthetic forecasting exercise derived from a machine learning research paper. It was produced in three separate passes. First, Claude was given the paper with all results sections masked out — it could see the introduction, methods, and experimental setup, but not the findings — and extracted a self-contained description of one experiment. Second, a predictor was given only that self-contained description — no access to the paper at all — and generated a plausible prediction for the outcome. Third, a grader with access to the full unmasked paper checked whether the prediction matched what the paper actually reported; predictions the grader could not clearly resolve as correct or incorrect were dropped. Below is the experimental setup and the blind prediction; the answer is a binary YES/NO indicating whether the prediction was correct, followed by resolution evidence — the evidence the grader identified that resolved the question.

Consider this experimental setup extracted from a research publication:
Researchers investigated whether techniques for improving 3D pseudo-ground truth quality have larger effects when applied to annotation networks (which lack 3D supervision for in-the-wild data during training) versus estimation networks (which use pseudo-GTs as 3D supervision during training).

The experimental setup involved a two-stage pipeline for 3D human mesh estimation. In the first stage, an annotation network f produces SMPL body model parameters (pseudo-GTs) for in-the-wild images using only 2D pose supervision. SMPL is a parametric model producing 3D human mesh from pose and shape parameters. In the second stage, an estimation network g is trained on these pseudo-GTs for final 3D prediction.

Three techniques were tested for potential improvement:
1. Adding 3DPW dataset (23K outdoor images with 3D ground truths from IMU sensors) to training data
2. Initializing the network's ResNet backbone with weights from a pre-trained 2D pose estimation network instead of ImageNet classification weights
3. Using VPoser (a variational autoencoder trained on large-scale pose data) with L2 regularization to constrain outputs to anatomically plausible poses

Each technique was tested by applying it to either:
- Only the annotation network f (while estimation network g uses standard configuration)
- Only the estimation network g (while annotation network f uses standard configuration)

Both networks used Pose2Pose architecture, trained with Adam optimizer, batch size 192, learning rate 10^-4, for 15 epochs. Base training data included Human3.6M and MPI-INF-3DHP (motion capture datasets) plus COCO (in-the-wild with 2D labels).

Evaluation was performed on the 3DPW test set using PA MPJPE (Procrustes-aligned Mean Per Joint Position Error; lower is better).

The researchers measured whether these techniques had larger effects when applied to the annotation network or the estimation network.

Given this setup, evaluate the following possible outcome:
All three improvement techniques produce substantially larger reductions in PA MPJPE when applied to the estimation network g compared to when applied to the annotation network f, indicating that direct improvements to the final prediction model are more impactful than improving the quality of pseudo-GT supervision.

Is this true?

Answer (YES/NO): NO